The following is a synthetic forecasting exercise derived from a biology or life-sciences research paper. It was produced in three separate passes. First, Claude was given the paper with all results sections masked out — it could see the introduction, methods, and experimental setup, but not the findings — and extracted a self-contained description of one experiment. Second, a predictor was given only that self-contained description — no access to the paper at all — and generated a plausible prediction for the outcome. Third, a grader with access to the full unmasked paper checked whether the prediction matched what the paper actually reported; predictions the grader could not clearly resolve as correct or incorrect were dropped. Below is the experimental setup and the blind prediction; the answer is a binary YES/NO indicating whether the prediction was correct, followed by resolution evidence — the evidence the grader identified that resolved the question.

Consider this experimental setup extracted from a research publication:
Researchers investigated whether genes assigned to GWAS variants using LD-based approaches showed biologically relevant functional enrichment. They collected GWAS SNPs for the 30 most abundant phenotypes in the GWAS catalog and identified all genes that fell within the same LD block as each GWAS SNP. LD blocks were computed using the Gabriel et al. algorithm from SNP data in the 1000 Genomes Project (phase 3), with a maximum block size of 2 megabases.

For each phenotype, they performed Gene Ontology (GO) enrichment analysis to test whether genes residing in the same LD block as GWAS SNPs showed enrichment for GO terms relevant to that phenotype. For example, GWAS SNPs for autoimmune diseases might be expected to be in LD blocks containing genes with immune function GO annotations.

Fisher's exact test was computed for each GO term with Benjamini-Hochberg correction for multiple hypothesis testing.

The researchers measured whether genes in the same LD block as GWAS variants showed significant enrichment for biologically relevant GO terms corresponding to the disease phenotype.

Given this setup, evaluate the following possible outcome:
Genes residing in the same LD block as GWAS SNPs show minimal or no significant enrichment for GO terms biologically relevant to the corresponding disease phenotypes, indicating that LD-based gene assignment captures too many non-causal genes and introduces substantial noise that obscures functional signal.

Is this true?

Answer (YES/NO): NO